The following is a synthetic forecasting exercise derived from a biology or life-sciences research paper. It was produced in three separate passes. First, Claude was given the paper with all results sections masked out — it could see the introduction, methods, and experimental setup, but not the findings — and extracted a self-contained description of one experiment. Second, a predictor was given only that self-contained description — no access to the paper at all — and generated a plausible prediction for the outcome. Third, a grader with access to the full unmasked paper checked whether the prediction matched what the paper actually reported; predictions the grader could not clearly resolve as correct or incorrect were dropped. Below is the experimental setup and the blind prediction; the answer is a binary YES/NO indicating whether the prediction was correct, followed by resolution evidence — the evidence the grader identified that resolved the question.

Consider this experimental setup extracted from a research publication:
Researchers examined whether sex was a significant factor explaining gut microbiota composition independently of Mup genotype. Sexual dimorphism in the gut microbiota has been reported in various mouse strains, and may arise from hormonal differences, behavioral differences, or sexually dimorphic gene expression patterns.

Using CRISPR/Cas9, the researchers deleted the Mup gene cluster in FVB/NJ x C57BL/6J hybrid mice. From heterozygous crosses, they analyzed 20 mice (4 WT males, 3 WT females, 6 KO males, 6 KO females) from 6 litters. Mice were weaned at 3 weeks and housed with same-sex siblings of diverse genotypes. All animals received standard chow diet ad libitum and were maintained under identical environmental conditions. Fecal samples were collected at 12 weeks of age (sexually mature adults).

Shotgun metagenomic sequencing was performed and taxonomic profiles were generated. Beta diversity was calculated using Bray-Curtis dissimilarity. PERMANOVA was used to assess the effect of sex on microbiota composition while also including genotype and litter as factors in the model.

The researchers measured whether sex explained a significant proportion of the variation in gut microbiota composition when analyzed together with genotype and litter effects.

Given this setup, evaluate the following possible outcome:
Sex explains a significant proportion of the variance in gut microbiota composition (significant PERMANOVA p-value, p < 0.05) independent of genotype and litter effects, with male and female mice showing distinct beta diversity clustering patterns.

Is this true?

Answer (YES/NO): YES